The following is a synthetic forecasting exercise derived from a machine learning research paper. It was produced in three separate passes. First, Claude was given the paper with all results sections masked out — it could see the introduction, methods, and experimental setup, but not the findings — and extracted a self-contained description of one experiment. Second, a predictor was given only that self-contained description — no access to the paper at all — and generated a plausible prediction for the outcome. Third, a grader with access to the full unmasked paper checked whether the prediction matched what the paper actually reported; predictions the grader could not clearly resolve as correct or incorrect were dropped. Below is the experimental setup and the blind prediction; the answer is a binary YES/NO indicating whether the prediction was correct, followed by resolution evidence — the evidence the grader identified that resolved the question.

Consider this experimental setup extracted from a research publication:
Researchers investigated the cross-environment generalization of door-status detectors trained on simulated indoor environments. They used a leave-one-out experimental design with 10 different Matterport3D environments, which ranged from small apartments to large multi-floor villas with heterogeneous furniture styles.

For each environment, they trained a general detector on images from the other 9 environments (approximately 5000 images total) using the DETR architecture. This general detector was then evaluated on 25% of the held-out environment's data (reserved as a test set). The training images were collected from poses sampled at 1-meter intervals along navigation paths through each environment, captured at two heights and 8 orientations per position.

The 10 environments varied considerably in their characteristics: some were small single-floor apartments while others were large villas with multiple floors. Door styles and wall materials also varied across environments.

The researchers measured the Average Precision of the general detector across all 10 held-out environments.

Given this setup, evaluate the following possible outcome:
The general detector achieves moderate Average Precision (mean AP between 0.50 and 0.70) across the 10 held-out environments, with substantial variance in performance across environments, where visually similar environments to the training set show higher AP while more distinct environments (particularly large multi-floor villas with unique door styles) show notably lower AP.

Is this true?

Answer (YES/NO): NO